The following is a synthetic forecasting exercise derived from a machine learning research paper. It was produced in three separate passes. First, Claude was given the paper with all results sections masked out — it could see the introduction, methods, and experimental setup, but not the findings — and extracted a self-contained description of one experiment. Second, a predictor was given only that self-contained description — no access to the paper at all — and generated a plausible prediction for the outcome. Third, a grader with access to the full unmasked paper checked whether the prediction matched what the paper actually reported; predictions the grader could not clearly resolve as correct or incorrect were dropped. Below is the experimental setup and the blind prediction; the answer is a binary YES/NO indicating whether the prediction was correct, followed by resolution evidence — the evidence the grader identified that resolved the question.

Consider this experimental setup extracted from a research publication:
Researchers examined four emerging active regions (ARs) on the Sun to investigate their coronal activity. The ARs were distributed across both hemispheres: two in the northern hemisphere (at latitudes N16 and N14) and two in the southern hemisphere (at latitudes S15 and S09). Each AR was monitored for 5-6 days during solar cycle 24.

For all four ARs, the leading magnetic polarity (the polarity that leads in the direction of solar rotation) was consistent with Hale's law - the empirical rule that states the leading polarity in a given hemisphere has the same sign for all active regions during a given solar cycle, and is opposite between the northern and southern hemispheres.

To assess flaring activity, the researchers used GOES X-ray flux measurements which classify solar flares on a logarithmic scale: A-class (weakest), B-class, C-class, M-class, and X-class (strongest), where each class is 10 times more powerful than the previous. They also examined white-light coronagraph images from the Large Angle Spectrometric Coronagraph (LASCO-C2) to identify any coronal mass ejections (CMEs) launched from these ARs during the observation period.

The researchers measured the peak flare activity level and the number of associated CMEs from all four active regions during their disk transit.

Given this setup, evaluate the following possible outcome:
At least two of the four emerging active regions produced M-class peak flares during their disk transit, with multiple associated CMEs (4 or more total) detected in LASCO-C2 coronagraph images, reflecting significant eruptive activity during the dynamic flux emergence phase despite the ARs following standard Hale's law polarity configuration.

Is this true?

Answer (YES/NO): NO